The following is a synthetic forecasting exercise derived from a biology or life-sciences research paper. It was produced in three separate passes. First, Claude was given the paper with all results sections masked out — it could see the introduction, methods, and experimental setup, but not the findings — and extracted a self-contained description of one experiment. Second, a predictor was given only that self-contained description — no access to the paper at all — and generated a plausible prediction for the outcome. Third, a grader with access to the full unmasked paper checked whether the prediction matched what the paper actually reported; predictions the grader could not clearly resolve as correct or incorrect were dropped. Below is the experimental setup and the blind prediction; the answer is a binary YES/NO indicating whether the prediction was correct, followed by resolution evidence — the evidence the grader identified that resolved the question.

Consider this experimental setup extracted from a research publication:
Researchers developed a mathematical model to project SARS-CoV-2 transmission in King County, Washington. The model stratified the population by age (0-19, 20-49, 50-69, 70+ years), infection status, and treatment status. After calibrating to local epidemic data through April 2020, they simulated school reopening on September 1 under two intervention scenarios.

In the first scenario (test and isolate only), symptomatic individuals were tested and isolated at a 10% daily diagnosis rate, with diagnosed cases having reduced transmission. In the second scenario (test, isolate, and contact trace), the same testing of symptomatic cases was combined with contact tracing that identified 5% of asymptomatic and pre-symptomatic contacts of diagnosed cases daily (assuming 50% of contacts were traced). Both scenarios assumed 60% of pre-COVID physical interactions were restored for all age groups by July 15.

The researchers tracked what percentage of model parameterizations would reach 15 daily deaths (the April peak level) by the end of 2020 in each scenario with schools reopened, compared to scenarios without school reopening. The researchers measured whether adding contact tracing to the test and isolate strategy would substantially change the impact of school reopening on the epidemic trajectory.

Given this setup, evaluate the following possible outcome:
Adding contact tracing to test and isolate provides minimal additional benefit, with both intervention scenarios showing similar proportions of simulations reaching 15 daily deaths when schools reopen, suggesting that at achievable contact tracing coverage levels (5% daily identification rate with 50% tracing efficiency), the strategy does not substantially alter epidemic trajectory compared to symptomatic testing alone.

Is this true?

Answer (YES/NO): NO